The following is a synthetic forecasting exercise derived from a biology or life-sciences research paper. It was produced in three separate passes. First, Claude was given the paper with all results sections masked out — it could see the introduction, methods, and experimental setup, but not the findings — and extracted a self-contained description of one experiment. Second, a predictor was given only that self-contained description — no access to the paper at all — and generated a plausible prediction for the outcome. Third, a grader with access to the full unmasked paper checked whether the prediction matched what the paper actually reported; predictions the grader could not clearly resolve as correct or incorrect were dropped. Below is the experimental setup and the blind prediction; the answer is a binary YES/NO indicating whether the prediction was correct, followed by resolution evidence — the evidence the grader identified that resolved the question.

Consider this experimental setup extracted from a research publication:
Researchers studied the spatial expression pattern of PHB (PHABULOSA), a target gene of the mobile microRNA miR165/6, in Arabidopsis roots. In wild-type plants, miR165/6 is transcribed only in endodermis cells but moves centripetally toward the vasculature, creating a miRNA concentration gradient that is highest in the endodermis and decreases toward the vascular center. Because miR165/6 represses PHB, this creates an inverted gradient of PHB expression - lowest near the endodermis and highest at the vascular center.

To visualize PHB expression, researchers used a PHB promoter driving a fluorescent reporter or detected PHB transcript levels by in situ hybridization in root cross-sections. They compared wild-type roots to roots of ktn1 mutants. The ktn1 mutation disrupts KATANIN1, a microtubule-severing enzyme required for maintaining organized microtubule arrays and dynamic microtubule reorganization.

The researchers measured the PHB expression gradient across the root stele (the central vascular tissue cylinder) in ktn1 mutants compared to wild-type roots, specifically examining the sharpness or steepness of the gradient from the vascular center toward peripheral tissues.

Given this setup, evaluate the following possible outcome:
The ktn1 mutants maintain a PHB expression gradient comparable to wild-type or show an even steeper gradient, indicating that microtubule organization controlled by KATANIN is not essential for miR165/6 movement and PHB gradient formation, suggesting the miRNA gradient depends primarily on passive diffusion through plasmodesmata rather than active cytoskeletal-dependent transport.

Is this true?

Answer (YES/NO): NO